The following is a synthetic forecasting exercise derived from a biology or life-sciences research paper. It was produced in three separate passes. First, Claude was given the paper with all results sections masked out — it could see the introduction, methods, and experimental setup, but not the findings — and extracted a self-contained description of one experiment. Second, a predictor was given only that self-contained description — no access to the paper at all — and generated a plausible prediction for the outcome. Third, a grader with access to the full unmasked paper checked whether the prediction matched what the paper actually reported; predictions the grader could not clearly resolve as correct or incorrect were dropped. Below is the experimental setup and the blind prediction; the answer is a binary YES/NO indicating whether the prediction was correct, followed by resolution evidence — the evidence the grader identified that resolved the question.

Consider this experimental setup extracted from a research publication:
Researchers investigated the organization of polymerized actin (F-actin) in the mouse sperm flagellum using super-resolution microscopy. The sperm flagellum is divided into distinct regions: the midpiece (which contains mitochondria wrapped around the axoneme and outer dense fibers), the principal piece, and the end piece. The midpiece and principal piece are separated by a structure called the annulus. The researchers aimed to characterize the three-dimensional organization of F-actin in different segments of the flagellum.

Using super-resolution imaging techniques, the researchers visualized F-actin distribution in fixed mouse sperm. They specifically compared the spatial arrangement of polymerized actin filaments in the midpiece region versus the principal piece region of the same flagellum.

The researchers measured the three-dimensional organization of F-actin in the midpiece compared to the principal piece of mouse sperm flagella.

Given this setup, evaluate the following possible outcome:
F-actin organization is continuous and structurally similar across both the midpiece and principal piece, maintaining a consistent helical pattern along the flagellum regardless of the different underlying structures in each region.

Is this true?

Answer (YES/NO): NO